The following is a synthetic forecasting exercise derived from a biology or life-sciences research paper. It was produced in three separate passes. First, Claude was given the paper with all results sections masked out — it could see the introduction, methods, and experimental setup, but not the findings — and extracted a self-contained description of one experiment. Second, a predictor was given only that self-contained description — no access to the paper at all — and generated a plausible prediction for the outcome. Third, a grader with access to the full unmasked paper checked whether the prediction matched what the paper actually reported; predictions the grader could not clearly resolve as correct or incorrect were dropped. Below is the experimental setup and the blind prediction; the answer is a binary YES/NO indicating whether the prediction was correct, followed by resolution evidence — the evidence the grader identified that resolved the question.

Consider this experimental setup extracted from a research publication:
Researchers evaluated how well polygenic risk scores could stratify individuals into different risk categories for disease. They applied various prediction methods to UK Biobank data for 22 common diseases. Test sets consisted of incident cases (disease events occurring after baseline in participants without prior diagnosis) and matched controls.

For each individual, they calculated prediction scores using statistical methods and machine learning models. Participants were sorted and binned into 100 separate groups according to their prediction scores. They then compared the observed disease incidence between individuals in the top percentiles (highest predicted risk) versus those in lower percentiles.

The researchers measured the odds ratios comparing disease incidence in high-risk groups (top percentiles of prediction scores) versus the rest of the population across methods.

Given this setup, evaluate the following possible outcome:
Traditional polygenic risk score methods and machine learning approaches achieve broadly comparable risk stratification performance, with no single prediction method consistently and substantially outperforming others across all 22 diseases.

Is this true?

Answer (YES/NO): NO